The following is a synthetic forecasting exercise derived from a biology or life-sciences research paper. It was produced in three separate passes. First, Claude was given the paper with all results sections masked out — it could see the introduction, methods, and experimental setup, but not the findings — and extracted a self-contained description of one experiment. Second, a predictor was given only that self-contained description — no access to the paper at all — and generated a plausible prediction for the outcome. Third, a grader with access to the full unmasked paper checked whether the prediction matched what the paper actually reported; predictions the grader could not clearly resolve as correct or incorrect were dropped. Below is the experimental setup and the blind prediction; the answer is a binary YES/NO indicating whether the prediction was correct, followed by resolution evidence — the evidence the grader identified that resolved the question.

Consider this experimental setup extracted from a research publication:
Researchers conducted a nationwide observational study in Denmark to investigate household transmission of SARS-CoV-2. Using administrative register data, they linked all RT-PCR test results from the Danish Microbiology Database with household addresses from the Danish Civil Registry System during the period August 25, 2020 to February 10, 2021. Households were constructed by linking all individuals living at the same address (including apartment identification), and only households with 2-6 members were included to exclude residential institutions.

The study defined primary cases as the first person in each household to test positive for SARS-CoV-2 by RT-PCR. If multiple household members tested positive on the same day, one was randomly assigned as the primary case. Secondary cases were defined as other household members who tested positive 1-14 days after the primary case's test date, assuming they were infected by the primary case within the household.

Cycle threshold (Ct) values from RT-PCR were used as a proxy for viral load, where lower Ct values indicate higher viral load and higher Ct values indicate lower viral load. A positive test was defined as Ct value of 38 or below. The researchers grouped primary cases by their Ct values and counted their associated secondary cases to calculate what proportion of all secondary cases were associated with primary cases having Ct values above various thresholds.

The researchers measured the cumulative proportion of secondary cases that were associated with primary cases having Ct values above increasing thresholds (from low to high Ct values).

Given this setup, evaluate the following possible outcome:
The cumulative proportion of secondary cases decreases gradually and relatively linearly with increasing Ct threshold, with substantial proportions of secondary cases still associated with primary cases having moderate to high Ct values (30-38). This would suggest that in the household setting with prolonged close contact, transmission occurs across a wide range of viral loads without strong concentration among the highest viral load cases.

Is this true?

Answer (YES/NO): YES